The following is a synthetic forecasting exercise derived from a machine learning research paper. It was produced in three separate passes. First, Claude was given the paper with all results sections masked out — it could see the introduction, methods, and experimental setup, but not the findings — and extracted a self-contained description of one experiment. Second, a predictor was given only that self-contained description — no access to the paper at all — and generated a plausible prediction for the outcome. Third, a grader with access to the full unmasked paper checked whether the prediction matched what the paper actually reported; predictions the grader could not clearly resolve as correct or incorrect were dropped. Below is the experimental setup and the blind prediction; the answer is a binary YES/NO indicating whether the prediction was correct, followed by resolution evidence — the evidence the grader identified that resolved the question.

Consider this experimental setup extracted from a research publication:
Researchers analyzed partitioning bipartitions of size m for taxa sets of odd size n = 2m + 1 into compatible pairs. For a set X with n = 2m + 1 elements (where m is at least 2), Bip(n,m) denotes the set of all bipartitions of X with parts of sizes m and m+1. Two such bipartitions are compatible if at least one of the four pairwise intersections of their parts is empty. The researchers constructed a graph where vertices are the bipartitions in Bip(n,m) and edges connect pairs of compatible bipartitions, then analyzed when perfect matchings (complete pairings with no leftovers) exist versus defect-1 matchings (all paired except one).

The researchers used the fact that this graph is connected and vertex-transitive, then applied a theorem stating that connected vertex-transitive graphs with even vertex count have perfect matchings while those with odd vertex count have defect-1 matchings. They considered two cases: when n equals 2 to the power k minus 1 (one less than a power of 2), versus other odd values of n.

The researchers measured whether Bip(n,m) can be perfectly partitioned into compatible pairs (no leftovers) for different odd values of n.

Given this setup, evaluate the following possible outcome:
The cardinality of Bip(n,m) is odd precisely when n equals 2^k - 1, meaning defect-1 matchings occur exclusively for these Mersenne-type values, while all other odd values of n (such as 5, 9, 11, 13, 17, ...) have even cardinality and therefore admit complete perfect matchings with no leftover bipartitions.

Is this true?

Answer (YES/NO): YES